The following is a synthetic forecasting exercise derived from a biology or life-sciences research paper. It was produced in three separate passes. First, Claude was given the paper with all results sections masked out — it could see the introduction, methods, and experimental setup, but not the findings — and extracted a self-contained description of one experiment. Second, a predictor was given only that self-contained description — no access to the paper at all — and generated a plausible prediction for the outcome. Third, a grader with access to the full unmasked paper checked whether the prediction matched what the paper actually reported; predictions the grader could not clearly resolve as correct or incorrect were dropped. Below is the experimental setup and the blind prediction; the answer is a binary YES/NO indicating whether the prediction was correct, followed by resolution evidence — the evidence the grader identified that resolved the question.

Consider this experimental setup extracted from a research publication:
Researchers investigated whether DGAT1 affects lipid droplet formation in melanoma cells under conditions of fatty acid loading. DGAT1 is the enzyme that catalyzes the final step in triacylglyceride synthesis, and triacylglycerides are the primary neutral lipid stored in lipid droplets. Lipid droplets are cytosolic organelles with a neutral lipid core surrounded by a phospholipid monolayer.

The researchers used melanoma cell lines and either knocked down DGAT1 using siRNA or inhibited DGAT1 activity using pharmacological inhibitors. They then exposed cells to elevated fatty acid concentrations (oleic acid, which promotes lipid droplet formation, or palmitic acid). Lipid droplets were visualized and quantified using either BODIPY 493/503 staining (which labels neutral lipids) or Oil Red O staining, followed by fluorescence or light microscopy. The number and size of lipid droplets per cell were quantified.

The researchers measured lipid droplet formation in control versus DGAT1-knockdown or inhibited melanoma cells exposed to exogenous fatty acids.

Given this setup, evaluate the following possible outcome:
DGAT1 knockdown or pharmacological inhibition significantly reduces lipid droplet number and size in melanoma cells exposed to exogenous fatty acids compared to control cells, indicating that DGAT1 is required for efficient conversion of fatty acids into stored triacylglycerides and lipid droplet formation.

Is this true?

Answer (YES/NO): YES